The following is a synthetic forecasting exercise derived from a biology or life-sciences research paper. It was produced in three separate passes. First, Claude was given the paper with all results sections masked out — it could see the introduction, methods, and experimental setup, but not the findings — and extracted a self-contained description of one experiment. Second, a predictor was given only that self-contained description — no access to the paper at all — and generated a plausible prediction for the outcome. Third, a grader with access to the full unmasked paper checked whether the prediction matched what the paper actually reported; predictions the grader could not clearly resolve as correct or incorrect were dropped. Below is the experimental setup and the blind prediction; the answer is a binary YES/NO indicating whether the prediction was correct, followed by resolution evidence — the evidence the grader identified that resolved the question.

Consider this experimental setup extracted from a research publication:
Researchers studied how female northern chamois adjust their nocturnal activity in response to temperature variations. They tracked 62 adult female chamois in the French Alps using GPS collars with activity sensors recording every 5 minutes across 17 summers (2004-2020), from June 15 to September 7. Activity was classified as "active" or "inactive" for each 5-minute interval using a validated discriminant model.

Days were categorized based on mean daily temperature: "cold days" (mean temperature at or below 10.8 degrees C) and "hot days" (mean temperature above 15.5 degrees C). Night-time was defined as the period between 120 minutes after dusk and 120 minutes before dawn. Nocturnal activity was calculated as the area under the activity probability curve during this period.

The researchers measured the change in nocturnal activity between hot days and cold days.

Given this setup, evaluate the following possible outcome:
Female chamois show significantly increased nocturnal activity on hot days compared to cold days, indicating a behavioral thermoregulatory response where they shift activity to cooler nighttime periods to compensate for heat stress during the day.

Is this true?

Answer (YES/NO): YES